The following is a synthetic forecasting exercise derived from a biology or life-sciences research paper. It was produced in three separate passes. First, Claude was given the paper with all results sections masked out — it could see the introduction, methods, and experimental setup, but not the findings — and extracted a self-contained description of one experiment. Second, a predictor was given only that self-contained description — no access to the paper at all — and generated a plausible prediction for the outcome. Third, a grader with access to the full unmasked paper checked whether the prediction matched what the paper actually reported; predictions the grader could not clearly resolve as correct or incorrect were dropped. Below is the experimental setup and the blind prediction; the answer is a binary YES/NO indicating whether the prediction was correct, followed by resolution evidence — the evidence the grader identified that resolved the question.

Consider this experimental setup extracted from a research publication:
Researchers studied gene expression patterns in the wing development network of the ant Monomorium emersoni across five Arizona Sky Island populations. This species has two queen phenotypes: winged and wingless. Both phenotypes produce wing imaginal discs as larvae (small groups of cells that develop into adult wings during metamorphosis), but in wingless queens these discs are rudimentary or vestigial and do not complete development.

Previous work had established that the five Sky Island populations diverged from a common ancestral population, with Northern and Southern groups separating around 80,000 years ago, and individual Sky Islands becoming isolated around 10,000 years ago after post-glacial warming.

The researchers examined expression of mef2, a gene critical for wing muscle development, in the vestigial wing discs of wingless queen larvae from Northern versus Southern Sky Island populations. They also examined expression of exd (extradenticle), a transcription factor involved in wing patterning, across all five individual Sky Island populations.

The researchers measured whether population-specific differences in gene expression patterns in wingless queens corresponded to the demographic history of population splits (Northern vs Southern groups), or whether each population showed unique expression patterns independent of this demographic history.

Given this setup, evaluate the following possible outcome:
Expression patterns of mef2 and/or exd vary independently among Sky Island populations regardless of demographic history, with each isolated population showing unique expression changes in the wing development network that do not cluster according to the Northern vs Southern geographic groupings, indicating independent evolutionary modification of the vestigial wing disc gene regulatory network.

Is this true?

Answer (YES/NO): YES